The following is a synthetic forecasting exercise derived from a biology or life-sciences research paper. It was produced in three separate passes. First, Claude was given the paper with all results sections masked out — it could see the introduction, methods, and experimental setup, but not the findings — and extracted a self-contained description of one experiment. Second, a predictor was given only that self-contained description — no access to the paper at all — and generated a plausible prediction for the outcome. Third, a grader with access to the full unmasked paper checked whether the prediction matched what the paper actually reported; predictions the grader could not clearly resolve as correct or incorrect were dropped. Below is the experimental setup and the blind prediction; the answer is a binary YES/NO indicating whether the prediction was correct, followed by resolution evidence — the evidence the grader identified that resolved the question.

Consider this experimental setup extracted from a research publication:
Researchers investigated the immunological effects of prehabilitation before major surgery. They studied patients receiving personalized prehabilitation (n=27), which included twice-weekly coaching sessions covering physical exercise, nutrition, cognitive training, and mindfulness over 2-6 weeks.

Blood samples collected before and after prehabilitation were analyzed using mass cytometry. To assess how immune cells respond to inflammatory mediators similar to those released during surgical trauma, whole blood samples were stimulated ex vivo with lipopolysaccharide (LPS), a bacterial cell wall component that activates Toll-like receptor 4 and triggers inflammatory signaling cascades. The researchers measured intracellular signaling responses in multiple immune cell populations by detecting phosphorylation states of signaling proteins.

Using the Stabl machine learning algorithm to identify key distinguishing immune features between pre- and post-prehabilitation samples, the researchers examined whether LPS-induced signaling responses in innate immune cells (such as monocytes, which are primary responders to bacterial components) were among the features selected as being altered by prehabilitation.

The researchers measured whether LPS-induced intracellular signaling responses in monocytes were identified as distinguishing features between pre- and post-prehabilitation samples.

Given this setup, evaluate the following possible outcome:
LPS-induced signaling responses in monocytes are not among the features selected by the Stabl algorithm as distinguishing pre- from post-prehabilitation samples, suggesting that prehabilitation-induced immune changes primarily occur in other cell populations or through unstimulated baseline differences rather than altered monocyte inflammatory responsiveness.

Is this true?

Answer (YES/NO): NO